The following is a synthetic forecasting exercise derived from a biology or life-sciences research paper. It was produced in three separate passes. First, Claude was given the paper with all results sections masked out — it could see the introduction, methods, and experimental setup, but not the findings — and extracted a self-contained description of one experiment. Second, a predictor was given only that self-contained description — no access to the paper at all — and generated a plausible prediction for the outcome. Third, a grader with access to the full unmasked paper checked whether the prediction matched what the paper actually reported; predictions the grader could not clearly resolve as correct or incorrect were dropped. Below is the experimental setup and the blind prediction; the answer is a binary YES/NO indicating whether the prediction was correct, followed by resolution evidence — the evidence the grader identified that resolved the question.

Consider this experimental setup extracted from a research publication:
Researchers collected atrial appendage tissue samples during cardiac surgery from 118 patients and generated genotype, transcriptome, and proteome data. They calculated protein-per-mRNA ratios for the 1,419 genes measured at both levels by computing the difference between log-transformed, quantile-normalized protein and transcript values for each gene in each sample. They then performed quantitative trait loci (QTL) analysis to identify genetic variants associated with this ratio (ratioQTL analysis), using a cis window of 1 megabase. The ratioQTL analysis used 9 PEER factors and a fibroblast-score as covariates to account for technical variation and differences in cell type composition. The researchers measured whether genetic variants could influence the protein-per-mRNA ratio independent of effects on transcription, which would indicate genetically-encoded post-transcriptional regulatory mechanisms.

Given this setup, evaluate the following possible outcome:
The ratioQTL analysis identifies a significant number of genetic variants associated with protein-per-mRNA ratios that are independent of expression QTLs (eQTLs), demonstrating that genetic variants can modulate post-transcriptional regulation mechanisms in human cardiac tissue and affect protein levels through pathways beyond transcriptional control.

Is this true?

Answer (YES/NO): YES